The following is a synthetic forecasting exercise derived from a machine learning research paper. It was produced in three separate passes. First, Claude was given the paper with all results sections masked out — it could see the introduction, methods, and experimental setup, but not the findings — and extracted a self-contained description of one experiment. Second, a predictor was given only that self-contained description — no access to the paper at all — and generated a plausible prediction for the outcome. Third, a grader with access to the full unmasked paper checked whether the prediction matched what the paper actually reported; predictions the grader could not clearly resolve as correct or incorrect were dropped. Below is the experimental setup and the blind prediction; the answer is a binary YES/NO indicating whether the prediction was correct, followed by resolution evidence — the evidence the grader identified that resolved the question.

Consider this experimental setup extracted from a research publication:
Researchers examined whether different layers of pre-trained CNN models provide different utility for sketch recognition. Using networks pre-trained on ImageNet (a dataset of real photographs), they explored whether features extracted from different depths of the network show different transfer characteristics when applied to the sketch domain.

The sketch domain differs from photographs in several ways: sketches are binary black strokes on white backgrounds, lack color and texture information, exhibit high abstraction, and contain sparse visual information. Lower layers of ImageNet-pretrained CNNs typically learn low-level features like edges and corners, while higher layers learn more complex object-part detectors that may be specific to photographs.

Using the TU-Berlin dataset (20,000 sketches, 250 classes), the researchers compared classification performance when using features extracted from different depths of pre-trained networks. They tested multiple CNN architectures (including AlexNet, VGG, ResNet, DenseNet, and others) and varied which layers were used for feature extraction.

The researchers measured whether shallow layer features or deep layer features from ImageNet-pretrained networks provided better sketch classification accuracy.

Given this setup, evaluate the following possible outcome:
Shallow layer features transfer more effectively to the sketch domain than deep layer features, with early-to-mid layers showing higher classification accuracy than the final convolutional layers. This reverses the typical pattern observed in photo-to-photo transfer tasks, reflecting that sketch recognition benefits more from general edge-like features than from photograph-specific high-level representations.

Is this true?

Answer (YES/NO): NO